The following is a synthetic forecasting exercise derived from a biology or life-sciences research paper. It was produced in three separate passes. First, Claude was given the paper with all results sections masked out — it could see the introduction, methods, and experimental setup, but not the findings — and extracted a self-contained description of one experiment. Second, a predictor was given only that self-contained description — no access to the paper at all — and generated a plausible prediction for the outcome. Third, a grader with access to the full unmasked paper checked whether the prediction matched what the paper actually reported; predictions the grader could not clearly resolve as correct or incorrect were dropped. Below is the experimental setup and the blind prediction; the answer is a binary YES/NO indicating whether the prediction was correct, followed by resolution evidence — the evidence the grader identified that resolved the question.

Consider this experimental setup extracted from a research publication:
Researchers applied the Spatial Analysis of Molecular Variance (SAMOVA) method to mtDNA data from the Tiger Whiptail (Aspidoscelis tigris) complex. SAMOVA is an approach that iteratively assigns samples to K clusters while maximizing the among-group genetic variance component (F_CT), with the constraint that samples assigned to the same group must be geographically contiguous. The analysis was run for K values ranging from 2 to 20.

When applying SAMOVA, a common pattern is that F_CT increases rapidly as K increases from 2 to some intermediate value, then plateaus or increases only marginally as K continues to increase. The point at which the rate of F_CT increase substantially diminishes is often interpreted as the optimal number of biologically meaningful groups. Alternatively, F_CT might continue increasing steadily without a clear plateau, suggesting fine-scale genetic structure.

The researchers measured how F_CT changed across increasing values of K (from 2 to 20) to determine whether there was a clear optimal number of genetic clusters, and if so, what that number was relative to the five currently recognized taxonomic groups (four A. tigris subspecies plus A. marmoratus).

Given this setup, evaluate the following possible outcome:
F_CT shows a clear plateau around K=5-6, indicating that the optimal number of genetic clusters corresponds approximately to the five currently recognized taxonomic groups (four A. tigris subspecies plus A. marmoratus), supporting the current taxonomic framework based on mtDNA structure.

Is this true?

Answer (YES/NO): NO